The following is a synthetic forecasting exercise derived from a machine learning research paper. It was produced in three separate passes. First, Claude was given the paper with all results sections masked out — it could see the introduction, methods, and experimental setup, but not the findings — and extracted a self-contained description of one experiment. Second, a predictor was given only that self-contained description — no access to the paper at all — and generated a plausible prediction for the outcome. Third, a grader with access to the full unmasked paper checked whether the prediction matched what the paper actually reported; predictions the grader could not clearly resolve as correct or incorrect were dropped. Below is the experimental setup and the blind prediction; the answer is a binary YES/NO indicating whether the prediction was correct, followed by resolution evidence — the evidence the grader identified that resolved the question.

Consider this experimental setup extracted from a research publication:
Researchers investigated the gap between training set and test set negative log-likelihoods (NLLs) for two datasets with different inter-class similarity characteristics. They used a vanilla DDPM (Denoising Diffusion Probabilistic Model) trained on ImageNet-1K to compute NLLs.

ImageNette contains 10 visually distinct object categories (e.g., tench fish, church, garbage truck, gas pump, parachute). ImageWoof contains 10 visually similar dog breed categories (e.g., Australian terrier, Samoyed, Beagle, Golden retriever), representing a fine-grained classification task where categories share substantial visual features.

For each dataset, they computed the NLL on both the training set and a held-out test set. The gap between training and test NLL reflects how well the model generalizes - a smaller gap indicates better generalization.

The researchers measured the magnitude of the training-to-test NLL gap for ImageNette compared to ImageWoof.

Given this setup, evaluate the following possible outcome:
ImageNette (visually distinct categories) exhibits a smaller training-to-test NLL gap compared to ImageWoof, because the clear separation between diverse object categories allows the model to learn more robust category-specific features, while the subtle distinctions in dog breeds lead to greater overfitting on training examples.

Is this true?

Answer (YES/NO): YES